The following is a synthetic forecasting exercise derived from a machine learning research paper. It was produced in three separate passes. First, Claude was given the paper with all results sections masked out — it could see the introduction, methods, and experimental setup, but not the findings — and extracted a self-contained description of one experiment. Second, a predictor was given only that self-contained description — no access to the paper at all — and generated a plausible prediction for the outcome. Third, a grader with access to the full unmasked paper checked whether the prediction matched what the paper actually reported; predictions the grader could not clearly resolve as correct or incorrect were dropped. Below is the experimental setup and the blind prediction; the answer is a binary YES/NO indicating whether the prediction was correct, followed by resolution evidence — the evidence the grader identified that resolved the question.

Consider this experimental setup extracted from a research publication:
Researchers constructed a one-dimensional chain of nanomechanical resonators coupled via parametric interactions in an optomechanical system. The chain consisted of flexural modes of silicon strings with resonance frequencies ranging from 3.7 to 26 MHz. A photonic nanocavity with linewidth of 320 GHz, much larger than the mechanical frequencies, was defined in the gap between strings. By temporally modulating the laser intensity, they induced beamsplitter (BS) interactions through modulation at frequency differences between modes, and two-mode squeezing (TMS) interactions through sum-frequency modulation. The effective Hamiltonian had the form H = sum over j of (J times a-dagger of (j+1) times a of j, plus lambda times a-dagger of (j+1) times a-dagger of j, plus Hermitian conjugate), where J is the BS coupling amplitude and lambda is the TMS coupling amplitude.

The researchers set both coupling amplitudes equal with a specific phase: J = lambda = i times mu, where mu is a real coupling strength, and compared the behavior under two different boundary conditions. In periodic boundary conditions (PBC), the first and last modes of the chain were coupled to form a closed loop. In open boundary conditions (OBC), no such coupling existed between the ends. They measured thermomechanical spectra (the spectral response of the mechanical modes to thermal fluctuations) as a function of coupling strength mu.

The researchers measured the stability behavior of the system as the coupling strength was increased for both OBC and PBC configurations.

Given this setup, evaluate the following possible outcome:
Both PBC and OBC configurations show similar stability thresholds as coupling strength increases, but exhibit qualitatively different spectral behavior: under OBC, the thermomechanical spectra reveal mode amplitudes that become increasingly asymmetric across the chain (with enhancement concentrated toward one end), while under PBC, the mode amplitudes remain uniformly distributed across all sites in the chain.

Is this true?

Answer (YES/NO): NO